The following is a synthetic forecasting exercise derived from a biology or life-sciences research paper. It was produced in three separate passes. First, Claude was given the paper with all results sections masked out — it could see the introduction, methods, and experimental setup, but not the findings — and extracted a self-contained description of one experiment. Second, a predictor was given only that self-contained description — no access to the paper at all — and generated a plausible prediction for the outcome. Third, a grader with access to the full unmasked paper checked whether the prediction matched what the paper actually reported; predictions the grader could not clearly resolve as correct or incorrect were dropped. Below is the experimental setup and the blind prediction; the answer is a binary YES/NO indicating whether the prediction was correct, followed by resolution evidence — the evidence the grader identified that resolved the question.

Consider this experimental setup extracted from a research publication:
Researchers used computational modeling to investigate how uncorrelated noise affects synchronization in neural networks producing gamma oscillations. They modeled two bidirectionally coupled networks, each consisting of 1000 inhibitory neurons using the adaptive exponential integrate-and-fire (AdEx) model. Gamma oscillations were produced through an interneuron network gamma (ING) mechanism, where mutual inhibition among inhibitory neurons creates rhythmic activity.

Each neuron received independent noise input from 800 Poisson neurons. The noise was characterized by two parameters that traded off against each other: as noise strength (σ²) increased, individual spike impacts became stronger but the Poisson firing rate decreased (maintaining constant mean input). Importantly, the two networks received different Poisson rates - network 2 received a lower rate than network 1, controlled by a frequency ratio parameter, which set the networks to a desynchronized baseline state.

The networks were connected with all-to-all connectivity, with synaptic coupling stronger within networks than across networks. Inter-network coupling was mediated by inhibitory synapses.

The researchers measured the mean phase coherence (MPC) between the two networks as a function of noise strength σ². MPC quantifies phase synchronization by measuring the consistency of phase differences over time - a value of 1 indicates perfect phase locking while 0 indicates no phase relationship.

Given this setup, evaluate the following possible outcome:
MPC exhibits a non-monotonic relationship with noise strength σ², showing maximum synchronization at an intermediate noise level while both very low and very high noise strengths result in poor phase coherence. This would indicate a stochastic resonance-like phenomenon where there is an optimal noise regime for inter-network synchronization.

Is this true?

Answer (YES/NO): YES